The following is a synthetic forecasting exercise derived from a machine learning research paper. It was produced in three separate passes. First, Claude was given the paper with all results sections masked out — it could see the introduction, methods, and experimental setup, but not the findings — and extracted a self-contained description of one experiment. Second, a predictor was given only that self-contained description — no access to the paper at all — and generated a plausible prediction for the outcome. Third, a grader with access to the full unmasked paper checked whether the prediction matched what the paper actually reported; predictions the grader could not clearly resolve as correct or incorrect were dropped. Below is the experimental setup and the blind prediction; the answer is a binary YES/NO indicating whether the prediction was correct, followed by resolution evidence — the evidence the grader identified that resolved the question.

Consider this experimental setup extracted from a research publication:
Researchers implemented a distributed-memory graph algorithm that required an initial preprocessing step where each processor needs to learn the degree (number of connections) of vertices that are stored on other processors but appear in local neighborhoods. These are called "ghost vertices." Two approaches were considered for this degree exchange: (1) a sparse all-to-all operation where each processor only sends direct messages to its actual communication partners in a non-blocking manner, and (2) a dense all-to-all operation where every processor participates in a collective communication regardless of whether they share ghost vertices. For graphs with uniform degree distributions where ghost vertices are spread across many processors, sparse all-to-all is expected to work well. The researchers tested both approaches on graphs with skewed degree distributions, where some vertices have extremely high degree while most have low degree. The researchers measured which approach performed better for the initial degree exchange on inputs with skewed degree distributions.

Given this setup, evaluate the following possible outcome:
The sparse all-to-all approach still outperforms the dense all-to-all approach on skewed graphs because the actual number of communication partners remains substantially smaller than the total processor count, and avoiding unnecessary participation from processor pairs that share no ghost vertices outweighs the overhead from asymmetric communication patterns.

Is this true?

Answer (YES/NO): NO